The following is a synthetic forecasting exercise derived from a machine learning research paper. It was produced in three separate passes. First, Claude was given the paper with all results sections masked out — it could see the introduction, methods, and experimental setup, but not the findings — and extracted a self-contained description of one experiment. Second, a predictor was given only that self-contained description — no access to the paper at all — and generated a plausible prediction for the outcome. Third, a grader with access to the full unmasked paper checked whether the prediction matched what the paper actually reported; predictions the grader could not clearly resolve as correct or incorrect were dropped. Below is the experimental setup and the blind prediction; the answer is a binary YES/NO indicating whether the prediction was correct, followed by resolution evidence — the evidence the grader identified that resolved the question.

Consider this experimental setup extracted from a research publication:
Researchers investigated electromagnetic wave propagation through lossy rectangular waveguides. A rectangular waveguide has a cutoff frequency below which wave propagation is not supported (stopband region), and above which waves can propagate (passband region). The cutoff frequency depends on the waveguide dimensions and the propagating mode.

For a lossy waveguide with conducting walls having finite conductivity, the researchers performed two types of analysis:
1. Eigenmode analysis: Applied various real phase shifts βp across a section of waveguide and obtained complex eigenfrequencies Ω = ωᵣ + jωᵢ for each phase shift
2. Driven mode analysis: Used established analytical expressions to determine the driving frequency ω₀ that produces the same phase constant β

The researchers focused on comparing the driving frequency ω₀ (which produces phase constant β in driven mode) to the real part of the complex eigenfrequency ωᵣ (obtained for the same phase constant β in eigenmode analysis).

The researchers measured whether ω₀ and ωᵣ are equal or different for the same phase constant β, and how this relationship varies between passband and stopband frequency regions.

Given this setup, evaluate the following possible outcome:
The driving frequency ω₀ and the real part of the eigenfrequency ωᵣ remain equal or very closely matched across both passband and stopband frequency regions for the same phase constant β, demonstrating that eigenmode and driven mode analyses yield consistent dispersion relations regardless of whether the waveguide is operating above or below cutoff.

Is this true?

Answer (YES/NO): NO